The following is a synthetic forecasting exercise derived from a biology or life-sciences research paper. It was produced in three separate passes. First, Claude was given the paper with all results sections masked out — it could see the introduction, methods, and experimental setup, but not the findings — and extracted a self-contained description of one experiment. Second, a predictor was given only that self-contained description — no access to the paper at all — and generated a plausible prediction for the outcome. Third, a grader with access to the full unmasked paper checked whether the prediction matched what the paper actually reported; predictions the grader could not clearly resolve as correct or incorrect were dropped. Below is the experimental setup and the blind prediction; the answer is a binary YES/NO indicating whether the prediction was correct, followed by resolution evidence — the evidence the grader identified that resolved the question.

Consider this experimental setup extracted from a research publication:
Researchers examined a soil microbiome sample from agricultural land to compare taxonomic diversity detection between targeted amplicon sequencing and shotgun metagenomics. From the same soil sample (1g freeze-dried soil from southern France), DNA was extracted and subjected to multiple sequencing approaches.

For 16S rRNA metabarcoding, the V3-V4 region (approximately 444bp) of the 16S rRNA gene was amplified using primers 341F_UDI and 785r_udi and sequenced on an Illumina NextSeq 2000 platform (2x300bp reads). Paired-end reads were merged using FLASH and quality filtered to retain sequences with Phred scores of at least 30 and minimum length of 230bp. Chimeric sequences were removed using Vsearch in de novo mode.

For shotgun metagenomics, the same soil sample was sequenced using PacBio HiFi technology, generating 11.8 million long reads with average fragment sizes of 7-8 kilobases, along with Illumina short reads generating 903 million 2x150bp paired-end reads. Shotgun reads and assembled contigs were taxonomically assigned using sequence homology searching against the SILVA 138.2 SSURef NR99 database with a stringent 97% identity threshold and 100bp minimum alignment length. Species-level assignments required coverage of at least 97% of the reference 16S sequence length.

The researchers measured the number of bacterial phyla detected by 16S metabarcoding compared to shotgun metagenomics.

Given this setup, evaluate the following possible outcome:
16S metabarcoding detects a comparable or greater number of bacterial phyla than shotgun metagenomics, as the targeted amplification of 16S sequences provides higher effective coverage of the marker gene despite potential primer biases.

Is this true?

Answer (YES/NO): YES